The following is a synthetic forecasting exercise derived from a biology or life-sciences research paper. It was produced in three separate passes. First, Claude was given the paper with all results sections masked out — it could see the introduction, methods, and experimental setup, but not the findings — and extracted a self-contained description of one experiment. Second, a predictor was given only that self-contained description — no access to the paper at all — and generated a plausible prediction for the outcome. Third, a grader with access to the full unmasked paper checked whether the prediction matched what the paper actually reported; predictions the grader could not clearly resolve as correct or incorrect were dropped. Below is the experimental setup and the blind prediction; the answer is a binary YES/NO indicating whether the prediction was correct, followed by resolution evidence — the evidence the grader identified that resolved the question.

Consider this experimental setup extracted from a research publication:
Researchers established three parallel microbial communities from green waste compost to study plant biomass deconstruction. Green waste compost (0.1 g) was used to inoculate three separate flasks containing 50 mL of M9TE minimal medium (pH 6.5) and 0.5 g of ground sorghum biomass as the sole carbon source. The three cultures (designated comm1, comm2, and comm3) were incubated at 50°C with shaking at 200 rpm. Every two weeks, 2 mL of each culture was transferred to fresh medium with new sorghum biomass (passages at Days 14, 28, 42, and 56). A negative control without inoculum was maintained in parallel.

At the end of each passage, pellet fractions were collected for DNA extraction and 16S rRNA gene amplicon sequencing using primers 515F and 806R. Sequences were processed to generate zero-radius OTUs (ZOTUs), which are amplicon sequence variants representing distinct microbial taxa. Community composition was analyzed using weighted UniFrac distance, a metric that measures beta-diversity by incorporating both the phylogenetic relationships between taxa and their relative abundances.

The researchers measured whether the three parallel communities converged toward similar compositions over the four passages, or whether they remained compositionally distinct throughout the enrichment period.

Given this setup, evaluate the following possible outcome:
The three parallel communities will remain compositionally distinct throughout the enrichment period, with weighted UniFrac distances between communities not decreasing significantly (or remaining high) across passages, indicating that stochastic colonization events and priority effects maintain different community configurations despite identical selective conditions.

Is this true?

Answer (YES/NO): YES